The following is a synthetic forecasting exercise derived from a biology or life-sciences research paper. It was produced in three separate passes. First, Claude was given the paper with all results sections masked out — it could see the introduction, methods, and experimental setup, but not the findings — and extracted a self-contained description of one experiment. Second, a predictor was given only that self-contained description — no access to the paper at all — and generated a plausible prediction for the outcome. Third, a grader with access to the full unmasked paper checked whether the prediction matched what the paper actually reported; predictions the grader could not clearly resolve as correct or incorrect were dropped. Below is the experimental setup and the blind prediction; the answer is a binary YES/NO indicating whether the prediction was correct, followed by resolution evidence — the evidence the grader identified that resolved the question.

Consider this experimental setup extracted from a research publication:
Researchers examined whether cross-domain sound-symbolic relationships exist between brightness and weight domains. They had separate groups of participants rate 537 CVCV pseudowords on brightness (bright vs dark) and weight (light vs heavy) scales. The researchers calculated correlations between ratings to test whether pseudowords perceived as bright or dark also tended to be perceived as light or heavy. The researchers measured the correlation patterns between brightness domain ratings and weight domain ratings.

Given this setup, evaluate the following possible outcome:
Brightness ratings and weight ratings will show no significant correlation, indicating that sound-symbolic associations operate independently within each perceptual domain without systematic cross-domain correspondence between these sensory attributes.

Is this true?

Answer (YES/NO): NO